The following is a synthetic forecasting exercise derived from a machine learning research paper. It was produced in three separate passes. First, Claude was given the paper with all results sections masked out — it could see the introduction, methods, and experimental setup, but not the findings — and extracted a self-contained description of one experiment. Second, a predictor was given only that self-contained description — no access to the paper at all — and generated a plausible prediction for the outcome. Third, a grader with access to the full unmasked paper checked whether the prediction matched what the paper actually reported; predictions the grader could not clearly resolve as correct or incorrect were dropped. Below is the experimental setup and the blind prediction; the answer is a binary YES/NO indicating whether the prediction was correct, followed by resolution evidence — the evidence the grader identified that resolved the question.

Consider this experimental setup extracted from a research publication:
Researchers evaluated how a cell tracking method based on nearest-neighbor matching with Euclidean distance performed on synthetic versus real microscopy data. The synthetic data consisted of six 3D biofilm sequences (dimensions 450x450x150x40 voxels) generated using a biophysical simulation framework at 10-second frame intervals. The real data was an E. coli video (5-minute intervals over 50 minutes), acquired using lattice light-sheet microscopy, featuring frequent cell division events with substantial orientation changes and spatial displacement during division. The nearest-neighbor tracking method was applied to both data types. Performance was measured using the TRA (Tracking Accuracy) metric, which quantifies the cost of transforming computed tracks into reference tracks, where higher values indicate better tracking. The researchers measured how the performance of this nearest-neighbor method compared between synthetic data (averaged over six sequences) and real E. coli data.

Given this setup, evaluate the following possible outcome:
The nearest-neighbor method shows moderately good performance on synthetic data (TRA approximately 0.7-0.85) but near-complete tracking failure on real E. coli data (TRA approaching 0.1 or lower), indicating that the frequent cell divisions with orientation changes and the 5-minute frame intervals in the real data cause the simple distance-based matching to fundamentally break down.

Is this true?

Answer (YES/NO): NO